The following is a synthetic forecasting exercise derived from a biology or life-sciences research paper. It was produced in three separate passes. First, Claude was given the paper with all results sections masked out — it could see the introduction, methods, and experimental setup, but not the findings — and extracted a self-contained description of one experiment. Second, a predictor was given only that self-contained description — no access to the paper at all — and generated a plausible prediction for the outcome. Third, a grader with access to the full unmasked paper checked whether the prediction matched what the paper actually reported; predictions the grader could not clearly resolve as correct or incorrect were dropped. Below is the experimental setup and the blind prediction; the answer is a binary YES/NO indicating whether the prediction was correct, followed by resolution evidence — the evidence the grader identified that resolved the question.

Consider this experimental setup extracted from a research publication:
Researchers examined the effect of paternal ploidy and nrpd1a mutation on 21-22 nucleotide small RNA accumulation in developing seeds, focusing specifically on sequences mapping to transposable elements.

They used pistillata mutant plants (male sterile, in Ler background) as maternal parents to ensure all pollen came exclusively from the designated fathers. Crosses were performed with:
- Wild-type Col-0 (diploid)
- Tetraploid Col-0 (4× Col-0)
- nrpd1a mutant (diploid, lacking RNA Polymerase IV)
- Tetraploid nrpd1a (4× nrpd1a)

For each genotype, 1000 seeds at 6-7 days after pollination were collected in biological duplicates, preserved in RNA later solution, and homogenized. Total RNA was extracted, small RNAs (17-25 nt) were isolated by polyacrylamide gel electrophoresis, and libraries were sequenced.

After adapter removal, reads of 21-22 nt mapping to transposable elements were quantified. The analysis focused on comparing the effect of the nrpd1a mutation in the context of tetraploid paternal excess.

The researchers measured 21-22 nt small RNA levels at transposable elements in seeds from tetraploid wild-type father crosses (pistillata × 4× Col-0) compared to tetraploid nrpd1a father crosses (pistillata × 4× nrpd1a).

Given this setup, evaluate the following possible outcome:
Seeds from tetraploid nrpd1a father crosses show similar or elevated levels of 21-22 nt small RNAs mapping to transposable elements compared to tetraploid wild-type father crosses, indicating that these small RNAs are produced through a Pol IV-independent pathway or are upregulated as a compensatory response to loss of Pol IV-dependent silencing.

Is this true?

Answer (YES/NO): NO